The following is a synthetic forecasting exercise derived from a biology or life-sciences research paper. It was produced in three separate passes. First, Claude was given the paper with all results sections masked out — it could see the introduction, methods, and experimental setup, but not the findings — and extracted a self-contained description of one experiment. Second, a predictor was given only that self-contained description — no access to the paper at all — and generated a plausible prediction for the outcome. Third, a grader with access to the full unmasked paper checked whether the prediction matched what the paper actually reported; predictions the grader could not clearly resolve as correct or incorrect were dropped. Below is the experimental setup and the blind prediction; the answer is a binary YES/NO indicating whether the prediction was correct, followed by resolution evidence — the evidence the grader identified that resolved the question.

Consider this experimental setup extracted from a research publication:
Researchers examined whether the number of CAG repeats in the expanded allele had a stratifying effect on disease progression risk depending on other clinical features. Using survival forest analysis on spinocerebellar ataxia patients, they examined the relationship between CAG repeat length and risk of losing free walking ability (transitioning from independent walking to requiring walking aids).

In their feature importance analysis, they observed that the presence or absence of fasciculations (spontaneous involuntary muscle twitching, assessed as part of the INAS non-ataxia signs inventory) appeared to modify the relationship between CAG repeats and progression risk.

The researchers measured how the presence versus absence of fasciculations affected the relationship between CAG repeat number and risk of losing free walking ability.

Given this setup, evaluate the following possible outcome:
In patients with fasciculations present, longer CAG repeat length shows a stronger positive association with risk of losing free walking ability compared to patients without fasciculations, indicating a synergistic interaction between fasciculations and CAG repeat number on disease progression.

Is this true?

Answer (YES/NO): NO